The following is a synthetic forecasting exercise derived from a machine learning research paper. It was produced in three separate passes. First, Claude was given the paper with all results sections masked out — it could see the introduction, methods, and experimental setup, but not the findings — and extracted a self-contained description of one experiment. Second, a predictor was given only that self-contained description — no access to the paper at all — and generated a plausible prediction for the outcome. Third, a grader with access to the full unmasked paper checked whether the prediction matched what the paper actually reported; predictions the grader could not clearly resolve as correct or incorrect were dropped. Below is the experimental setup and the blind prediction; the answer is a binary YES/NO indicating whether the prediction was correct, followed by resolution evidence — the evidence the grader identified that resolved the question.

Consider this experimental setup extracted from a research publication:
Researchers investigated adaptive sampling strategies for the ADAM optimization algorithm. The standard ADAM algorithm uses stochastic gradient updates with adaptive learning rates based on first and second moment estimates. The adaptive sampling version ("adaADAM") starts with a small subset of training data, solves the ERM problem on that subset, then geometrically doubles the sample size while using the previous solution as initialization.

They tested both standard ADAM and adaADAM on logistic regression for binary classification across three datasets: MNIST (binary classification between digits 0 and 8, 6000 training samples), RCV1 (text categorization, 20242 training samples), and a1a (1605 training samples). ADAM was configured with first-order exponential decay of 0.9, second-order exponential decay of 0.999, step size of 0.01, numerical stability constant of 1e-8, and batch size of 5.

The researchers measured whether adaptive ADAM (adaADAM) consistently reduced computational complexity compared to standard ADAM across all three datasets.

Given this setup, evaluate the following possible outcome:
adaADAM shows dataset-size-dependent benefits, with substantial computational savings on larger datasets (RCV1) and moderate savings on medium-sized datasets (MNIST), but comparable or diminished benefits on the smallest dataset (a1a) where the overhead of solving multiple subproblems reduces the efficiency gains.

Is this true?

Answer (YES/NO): NO